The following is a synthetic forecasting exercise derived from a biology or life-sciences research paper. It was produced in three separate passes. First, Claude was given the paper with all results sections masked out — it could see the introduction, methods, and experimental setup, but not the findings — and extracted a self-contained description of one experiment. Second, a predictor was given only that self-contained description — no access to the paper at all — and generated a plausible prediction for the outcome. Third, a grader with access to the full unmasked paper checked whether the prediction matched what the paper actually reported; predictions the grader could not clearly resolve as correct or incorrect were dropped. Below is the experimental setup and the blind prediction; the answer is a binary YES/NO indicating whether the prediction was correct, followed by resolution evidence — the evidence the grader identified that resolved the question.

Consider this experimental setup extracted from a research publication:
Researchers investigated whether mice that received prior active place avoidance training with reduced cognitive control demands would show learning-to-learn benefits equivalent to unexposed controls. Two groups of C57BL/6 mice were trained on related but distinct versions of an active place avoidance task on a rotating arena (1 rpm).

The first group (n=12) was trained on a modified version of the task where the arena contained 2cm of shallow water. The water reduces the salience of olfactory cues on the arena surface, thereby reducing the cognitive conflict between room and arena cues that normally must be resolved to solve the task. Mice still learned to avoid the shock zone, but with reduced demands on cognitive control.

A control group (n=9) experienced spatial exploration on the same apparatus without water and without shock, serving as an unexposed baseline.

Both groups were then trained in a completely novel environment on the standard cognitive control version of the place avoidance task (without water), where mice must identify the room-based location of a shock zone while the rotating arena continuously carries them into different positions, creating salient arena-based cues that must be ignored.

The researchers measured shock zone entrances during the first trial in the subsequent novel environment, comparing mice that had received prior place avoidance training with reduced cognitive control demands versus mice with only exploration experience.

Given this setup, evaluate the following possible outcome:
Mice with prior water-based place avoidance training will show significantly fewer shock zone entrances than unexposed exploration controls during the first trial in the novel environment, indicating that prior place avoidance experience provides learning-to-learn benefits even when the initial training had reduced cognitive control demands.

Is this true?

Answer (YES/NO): NO